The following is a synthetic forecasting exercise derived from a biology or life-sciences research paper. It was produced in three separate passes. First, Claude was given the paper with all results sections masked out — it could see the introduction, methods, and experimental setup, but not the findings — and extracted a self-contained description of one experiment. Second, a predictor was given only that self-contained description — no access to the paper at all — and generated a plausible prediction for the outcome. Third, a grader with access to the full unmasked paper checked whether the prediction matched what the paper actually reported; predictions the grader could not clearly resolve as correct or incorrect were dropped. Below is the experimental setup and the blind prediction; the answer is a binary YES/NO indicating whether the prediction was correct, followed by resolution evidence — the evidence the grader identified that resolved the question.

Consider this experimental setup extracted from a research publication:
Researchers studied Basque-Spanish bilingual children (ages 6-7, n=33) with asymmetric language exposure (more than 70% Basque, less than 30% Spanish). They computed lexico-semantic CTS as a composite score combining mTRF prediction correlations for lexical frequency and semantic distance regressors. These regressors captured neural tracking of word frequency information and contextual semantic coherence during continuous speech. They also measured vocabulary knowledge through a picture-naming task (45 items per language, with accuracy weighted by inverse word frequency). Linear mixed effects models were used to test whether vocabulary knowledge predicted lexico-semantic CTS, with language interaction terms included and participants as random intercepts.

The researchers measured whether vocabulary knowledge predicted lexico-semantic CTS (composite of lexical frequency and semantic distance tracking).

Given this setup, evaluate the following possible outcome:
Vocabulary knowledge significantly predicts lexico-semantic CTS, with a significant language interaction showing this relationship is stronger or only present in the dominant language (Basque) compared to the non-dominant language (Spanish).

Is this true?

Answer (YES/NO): NO